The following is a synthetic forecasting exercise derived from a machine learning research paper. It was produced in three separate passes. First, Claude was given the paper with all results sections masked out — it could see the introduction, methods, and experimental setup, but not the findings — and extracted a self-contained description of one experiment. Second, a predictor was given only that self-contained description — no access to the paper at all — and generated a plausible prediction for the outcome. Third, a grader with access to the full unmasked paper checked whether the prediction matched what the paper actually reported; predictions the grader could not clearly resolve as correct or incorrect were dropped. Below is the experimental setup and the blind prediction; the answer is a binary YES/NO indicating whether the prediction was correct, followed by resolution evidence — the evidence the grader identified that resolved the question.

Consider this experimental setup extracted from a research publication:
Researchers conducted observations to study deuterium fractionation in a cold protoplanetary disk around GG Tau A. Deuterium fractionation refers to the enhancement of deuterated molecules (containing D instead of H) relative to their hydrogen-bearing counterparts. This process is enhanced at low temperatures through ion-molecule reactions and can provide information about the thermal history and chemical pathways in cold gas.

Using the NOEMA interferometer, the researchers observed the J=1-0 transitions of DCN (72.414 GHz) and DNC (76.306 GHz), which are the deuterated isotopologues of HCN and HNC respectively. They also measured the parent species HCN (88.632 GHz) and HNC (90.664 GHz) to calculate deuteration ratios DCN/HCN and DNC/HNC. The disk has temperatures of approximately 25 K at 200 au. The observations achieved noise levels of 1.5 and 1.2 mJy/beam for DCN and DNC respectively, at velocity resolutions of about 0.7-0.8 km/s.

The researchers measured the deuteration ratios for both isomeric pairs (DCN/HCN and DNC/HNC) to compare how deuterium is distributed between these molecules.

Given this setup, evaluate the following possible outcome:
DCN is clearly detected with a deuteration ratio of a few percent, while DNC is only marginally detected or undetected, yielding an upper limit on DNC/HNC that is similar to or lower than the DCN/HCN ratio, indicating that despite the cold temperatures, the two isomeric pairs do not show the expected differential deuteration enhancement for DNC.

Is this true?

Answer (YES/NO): NO